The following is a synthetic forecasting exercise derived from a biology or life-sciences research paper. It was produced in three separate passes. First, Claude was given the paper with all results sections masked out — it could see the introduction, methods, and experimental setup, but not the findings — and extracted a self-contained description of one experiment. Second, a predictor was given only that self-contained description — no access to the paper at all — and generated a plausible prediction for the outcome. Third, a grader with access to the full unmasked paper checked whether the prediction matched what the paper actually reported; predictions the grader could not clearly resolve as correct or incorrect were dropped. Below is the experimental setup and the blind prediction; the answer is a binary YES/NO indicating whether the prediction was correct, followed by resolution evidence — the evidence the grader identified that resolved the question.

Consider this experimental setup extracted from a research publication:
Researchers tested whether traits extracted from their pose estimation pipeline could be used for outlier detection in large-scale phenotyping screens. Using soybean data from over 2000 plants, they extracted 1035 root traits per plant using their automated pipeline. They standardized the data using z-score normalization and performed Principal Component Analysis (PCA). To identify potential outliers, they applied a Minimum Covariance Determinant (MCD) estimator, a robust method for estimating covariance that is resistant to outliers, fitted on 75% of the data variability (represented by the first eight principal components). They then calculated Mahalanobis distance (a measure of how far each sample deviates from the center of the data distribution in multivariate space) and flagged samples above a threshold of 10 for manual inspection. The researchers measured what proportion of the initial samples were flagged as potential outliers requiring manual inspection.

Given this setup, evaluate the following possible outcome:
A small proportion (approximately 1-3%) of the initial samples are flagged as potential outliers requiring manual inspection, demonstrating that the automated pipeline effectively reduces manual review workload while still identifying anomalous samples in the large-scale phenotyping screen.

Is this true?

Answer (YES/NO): NO